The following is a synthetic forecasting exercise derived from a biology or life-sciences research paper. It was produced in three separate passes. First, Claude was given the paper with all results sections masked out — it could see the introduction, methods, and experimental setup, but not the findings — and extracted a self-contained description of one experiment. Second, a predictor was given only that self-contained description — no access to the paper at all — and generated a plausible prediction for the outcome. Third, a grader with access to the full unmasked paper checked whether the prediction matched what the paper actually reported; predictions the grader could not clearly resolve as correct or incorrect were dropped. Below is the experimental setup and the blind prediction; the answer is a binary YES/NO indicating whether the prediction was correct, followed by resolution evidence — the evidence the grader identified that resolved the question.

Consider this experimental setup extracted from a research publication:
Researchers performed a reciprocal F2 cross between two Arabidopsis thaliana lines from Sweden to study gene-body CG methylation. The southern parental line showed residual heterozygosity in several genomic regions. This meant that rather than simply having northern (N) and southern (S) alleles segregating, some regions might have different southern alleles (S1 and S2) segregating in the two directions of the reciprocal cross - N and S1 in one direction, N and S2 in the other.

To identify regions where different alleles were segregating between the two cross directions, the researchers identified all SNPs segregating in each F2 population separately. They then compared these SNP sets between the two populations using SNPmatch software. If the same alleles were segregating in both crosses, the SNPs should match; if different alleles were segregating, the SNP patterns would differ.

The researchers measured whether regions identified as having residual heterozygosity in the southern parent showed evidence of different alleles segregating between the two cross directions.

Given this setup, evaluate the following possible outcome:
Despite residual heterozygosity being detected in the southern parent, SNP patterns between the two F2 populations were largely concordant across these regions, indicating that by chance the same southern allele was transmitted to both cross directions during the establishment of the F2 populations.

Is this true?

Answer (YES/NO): NO